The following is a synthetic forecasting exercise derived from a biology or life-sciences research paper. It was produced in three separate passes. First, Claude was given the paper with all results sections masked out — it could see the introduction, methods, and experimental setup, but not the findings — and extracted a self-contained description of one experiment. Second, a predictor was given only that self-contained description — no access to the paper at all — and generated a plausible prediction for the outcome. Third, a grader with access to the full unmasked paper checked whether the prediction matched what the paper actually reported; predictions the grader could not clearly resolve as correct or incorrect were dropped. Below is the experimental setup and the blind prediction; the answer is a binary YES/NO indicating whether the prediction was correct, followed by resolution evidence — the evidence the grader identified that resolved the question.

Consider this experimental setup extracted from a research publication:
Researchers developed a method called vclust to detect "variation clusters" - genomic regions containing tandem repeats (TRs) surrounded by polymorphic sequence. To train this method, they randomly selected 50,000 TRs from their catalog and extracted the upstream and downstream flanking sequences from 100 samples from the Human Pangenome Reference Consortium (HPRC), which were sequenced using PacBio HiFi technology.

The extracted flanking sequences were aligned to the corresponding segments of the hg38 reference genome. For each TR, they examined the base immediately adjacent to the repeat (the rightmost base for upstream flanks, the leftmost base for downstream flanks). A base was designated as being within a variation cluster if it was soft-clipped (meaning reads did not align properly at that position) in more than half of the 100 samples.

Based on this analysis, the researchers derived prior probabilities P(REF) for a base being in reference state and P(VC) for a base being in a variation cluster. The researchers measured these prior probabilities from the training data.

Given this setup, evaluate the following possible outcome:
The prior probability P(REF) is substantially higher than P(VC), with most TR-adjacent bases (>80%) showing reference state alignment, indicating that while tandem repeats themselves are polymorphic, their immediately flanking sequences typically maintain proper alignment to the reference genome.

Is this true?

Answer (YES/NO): NO